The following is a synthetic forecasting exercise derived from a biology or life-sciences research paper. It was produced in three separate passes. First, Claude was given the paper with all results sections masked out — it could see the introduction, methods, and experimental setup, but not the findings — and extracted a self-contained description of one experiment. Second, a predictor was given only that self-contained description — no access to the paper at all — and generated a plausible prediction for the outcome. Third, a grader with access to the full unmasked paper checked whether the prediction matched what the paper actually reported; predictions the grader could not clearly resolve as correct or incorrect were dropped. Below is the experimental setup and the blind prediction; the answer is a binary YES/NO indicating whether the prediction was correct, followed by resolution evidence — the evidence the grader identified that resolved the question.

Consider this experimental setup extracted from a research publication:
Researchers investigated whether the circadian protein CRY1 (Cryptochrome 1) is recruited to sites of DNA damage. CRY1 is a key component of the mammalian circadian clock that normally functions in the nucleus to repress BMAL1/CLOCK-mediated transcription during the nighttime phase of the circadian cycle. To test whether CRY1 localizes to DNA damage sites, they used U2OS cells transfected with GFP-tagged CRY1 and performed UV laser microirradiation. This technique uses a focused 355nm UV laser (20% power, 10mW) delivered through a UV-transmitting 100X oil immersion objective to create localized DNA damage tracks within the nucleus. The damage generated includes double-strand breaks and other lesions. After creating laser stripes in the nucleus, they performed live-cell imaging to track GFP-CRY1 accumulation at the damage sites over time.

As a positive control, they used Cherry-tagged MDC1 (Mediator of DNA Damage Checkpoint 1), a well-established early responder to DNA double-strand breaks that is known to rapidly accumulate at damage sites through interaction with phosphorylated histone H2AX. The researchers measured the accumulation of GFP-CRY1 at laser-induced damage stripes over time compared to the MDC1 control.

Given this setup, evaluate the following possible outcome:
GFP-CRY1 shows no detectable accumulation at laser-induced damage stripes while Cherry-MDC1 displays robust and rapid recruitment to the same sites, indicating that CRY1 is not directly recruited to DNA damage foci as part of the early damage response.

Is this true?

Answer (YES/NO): NO